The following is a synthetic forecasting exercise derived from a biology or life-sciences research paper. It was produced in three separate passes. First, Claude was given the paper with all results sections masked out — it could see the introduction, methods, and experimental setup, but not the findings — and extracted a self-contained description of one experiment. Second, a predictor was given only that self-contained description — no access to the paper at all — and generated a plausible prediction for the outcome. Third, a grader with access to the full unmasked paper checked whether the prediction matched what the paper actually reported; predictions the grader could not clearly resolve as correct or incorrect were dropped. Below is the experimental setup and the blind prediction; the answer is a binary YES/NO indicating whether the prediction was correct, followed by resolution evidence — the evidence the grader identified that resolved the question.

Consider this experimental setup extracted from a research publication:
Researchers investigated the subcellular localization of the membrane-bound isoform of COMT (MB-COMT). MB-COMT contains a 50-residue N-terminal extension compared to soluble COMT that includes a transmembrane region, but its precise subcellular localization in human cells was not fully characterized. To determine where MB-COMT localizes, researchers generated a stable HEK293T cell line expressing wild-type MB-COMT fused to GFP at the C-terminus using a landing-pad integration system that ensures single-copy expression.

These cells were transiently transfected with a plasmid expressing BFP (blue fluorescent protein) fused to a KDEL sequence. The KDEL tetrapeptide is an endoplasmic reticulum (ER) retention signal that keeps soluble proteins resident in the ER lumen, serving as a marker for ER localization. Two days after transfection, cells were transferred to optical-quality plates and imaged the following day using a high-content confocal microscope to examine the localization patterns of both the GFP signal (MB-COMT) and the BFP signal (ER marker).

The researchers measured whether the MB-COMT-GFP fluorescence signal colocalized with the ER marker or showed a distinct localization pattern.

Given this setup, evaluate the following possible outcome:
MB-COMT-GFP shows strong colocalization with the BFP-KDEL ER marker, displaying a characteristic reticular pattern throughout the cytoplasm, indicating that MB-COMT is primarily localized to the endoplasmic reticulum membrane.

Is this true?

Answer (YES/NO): YES